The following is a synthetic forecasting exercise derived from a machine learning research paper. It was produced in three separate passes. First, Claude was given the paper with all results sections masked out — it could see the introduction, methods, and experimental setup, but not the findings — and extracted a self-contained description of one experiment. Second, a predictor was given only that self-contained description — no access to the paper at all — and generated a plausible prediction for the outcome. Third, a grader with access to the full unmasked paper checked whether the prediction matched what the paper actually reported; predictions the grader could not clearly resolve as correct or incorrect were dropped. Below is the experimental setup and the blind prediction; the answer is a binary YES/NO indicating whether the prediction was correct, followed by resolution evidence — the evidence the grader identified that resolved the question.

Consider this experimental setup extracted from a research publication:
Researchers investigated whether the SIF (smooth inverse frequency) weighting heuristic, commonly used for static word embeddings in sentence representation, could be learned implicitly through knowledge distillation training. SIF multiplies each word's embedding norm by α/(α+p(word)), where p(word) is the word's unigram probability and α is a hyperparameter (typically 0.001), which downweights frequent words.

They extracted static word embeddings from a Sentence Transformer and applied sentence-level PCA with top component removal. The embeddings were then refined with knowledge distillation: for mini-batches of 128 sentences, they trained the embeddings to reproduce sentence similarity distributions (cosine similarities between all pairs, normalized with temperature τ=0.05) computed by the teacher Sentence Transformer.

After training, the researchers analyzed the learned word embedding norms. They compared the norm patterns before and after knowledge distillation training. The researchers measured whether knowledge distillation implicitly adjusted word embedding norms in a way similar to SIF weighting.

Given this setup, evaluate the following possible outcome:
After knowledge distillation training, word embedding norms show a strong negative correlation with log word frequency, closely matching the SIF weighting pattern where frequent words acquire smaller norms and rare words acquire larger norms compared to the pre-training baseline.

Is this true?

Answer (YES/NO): NO